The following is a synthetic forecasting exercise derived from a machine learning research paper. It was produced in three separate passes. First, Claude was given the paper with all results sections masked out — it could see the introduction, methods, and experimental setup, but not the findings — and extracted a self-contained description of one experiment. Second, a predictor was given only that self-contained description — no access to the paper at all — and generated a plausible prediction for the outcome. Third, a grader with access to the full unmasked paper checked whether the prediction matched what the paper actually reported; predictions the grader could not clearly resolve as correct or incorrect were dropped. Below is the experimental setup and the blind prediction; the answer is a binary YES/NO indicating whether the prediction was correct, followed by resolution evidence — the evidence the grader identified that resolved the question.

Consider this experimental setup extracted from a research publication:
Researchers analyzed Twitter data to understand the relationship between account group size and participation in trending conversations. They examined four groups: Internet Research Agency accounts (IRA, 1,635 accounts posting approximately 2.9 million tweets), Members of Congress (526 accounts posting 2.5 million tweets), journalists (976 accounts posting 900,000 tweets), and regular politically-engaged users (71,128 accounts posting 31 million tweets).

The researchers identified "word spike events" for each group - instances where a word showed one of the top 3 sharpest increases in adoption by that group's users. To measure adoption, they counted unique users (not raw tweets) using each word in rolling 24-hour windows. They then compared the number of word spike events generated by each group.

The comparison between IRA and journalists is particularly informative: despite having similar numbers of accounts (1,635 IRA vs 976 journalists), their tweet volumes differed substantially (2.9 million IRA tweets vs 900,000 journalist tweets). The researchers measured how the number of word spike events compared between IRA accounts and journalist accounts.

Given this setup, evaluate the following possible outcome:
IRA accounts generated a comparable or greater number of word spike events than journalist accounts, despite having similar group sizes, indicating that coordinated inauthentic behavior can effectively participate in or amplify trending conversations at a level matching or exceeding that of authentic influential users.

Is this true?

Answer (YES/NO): YES